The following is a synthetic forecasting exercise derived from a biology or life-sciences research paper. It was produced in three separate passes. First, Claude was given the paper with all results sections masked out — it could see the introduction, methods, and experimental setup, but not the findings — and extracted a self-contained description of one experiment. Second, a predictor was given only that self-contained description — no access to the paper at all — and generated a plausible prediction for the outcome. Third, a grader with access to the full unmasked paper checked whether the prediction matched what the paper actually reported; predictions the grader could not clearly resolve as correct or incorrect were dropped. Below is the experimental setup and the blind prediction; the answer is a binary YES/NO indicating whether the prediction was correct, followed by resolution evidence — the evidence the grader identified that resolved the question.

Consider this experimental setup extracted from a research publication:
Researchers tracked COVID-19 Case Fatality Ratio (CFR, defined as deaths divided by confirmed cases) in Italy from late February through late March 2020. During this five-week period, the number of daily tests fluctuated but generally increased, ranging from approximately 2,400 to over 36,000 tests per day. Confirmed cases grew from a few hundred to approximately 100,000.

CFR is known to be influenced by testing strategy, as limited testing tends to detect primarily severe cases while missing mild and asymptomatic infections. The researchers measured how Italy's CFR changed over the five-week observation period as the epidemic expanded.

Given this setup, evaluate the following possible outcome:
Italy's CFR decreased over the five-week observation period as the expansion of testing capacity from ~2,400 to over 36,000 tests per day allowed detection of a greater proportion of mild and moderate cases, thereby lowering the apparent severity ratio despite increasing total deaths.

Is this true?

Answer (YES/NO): NO